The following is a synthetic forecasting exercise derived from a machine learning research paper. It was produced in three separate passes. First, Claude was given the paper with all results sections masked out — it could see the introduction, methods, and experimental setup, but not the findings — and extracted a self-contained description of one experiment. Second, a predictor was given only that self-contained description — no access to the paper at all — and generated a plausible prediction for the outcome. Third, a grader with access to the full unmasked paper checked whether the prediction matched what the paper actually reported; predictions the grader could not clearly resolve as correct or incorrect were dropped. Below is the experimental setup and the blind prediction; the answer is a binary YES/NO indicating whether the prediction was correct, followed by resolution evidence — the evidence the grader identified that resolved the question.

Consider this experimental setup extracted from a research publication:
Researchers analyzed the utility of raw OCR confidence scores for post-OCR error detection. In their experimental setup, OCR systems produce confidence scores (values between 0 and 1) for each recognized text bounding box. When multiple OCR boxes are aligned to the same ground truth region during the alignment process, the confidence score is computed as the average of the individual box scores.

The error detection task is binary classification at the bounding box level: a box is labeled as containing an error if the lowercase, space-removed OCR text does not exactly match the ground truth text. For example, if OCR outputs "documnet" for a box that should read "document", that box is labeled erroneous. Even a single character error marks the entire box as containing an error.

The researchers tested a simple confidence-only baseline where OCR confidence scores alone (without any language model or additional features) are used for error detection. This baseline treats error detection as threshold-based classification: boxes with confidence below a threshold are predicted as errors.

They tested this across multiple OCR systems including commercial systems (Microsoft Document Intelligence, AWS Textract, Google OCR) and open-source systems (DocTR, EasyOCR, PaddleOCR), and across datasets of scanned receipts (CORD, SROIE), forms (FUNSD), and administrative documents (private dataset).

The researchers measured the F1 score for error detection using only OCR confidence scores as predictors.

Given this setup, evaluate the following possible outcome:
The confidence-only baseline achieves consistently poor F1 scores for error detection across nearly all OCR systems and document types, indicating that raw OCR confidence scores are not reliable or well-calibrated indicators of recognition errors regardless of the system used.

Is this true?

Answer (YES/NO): NO